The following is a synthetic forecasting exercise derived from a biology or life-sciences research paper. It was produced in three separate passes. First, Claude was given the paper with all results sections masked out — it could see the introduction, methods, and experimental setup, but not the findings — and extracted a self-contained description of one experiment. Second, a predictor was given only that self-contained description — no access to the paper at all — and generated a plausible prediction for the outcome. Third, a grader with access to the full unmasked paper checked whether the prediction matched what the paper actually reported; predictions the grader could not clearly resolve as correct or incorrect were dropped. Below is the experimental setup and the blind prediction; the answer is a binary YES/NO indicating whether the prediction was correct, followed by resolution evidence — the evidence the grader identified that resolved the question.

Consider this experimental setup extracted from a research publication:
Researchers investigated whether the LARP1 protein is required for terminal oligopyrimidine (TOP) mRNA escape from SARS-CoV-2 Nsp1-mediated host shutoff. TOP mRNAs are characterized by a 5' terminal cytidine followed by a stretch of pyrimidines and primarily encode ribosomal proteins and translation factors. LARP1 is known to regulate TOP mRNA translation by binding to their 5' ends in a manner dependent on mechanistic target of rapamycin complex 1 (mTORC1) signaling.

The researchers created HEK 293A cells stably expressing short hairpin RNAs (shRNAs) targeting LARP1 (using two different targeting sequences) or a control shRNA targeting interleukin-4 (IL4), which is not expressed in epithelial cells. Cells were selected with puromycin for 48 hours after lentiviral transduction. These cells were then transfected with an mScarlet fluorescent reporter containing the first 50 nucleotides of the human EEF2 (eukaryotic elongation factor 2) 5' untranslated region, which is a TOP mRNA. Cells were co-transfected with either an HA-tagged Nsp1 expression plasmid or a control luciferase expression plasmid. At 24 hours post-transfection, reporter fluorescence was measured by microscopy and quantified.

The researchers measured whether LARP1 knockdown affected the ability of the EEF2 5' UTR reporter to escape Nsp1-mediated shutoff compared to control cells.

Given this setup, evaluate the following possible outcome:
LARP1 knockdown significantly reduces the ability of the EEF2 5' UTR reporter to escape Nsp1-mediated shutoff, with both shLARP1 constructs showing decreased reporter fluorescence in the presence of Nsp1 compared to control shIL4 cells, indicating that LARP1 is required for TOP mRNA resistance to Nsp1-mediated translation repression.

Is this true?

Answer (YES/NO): NO